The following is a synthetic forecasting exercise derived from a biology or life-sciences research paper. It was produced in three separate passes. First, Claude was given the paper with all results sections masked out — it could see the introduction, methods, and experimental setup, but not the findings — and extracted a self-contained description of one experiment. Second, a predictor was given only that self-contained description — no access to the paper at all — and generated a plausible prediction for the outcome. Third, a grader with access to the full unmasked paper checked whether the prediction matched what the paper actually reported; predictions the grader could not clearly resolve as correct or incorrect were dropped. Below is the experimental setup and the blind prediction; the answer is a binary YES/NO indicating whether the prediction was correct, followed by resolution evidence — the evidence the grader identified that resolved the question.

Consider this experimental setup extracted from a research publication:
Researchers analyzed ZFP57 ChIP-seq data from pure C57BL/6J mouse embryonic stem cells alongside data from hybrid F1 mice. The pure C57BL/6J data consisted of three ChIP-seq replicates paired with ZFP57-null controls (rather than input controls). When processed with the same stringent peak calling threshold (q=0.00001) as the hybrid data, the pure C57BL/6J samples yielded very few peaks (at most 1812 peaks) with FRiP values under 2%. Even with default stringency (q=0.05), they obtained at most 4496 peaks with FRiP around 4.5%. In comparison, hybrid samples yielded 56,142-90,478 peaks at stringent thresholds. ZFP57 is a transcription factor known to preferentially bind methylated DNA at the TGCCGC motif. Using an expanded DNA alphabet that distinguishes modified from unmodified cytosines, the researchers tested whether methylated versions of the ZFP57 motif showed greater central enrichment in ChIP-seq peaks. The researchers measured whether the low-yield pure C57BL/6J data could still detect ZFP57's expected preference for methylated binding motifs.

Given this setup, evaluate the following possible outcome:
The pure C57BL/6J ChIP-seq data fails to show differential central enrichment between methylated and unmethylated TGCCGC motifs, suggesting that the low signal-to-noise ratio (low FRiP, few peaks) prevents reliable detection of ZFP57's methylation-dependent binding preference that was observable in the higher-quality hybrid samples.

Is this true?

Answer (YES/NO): NO